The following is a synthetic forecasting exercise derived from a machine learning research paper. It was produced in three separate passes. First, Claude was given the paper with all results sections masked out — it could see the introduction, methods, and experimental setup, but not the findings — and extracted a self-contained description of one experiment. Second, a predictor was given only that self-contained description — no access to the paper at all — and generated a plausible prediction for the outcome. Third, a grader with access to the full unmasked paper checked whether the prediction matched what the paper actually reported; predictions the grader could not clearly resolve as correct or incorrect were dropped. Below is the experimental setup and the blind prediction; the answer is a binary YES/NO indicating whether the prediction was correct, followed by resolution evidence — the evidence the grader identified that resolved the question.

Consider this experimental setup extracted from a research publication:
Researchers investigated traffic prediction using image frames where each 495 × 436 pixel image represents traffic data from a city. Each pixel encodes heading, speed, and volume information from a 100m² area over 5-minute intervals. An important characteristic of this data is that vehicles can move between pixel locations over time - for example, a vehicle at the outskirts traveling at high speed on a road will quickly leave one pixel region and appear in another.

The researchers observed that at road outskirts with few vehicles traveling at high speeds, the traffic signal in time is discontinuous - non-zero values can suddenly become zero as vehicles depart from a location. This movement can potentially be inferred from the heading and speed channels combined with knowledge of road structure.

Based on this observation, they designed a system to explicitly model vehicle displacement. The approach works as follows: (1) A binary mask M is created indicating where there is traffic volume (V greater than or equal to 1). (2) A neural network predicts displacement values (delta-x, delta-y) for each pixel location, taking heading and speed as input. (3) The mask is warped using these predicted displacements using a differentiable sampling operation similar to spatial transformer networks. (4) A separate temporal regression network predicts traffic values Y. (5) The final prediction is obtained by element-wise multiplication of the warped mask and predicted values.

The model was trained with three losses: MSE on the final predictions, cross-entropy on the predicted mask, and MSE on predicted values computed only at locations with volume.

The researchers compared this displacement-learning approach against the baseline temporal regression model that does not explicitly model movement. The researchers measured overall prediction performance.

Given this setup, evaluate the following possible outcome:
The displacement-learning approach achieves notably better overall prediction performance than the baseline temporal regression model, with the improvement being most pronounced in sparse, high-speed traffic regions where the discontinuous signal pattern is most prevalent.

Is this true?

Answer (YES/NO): NO